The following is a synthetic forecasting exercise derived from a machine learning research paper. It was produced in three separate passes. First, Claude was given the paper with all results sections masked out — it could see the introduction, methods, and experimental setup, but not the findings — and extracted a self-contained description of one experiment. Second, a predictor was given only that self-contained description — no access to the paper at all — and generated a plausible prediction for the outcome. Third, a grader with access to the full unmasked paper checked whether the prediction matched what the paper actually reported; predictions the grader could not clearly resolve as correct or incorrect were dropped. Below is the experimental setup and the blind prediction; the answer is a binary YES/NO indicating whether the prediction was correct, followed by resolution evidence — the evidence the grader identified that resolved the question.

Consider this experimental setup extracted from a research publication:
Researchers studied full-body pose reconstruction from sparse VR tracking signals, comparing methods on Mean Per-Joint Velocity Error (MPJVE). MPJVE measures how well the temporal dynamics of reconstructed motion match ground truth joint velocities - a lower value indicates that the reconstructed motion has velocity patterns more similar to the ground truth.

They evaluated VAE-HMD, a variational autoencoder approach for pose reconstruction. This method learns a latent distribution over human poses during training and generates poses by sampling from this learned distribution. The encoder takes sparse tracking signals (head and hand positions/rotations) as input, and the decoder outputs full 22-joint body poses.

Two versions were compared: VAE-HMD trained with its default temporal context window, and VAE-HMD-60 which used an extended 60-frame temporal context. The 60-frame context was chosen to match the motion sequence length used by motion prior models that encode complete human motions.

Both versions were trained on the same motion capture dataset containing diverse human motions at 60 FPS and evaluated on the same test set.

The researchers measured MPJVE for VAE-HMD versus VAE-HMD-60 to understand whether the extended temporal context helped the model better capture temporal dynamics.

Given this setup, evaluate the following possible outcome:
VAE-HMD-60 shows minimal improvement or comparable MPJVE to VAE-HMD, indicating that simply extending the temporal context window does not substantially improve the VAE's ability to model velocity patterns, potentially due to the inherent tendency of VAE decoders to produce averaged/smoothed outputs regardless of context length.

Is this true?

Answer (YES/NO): NO